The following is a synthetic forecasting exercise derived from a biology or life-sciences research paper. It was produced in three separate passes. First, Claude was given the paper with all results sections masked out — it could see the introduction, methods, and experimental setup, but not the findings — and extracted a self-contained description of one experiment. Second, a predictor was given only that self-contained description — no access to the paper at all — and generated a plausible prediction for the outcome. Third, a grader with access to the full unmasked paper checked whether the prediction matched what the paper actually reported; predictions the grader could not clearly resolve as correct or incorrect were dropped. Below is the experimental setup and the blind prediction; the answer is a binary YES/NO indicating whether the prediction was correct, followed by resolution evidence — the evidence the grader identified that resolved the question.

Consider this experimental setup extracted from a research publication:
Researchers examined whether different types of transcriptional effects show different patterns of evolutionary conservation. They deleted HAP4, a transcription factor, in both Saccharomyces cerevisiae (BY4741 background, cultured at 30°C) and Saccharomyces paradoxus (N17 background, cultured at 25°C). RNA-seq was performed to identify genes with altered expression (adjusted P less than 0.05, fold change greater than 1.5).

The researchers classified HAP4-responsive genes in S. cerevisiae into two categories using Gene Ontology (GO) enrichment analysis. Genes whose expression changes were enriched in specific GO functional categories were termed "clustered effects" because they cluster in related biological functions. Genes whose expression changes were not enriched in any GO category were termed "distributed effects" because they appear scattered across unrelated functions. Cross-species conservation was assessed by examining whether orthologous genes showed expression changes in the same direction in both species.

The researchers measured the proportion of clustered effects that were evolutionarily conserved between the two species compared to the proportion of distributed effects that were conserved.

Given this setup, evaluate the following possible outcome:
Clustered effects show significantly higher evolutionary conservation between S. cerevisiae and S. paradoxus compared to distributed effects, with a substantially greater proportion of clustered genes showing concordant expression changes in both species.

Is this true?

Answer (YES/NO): YES